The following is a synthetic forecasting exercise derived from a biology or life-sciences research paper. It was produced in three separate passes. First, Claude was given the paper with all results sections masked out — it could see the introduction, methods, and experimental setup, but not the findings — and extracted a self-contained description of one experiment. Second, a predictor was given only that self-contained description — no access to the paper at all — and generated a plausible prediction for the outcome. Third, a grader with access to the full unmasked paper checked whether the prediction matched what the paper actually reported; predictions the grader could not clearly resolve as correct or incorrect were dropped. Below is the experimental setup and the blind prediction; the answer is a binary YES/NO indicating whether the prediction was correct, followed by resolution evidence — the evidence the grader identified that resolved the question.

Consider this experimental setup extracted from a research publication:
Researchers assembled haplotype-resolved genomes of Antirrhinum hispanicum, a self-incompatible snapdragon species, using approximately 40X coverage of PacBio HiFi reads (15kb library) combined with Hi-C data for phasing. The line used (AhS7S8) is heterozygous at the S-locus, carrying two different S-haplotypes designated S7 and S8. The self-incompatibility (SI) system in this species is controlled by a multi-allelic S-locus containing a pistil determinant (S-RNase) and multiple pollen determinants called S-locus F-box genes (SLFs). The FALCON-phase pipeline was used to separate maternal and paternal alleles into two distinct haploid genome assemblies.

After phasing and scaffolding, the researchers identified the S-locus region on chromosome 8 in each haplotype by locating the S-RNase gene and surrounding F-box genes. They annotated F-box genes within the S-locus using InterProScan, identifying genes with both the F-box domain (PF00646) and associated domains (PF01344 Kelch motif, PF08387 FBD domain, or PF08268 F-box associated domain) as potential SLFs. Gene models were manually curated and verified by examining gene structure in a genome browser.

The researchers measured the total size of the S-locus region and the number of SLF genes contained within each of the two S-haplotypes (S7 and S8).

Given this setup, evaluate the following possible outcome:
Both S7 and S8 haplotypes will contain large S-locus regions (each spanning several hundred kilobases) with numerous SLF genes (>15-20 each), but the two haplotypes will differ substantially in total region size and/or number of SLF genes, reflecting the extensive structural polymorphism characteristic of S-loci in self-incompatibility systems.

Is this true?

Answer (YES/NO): NO